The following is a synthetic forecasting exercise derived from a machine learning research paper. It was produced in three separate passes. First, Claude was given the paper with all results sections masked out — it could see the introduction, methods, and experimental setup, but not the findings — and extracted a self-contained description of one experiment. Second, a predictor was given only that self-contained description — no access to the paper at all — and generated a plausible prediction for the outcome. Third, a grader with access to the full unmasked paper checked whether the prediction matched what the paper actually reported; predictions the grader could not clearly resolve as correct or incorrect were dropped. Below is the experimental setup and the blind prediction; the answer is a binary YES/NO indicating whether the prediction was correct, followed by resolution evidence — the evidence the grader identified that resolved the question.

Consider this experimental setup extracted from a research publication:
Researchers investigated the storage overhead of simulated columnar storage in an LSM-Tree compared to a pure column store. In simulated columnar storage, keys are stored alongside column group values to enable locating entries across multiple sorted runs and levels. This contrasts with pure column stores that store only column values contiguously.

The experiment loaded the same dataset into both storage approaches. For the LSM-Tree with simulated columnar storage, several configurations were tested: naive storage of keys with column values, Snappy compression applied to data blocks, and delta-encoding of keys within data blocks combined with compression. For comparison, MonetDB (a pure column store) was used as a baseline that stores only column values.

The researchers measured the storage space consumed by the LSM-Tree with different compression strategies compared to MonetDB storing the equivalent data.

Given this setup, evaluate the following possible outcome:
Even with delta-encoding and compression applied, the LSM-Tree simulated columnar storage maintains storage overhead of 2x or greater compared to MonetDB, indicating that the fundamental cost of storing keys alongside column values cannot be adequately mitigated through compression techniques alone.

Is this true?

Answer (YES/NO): NO